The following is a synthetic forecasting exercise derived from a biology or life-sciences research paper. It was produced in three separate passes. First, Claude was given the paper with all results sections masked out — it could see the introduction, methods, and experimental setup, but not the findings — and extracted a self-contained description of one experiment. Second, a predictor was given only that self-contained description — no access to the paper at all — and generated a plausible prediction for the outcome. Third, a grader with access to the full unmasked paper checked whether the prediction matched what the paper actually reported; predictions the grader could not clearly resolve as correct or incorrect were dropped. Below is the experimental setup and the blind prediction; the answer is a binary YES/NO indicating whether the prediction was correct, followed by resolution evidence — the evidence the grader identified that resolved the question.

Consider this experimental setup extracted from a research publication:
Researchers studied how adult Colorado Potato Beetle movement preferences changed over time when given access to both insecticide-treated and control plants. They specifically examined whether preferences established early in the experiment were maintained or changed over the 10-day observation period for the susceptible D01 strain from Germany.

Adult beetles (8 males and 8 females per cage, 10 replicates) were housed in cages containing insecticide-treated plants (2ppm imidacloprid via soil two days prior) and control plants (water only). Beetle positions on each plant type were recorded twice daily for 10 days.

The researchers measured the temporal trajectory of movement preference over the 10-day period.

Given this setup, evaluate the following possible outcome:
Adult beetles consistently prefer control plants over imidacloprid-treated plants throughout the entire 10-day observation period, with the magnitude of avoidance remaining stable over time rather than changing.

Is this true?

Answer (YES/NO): NO